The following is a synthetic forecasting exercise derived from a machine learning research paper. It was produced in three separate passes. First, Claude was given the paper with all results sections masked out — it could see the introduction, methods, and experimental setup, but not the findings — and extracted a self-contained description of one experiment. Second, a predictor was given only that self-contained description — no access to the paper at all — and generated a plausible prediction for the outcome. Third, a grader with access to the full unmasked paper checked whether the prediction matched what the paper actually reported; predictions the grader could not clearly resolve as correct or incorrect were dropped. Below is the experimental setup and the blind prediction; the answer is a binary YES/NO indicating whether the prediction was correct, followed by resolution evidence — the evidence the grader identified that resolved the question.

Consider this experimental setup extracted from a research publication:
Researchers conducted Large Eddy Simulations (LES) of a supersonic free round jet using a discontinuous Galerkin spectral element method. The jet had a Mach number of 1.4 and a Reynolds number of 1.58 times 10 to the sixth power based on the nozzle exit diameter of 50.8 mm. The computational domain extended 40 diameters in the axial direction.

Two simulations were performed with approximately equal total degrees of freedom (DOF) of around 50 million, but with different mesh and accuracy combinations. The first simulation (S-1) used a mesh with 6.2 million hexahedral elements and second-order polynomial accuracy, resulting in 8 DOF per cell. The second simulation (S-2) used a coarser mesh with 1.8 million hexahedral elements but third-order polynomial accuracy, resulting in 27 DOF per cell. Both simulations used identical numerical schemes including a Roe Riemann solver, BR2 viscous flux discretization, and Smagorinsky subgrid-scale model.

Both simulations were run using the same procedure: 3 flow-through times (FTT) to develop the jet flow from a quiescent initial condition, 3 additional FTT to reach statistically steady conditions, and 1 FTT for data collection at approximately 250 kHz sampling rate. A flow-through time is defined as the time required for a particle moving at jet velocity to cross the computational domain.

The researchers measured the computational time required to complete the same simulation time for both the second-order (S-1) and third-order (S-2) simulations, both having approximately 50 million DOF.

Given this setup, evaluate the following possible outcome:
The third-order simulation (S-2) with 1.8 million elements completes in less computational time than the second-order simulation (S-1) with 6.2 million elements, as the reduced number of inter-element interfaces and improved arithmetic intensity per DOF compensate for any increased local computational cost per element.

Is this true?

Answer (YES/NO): NO